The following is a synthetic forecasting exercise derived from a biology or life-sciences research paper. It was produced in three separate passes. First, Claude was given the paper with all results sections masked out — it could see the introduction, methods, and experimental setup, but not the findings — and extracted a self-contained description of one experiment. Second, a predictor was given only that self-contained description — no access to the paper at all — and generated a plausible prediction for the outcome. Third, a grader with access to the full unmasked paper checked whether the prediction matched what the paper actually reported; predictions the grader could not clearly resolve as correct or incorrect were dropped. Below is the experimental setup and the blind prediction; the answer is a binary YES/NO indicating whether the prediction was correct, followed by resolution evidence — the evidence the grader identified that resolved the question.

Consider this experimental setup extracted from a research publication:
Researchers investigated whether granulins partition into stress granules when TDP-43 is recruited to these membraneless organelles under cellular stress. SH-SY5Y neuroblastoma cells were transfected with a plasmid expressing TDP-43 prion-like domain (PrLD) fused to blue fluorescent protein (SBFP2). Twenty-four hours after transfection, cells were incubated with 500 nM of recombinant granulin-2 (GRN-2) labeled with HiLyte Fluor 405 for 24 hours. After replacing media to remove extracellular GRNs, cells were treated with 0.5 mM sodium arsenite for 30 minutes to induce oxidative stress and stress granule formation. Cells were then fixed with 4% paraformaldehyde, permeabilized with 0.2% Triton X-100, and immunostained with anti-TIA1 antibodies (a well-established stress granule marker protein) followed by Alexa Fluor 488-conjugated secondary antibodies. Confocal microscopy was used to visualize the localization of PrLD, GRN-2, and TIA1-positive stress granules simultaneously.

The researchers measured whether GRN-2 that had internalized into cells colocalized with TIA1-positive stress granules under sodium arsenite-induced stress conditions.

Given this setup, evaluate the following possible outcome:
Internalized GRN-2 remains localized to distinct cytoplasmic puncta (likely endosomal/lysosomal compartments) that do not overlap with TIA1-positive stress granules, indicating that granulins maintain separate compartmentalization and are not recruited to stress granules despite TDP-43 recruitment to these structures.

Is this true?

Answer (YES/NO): NO